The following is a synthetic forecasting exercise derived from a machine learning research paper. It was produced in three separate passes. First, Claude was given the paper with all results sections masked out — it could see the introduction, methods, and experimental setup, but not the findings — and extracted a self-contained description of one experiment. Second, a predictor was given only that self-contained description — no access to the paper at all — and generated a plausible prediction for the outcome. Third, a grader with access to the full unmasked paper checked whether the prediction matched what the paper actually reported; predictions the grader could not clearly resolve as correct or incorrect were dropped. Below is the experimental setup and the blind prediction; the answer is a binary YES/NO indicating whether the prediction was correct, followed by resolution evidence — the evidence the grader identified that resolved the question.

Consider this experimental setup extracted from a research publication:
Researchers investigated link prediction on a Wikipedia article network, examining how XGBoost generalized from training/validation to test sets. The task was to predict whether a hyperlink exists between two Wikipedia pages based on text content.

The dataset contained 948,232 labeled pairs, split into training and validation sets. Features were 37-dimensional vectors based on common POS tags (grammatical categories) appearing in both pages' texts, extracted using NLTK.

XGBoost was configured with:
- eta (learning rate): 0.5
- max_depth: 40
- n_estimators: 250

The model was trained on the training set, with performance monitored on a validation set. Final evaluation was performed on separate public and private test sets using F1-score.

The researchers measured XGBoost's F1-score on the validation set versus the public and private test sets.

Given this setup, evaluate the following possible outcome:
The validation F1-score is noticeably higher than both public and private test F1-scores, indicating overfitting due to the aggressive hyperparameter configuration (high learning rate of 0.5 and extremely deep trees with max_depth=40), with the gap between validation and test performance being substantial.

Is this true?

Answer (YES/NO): YES